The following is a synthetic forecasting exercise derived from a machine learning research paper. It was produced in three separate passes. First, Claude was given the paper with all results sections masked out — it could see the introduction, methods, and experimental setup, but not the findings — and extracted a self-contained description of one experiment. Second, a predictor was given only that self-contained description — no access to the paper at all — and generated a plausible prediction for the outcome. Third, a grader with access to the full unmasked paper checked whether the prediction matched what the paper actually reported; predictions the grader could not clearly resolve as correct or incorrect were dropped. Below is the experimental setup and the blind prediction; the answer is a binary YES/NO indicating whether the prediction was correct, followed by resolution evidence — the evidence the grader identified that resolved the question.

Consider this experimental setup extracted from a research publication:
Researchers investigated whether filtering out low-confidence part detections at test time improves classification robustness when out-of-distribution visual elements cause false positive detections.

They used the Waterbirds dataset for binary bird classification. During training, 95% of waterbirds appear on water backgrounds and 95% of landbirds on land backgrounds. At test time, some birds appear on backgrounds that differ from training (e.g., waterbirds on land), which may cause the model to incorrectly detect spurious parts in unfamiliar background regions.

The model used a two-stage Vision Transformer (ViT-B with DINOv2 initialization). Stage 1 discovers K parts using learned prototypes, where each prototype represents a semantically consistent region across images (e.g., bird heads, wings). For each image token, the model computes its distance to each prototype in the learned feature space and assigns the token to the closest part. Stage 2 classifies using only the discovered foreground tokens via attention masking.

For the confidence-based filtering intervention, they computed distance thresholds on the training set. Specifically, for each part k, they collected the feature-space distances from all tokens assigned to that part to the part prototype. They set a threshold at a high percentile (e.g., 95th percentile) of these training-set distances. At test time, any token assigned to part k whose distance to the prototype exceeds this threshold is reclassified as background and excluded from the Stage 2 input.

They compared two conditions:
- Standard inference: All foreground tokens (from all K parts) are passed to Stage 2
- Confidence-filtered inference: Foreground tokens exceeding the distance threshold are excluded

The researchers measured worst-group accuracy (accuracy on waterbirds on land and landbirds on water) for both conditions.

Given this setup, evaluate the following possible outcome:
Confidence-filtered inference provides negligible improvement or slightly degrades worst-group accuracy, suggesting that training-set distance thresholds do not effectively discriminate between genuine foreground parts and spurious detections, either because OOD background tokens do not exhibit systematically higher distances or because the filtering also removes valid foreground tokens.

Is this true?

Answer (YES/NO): YES